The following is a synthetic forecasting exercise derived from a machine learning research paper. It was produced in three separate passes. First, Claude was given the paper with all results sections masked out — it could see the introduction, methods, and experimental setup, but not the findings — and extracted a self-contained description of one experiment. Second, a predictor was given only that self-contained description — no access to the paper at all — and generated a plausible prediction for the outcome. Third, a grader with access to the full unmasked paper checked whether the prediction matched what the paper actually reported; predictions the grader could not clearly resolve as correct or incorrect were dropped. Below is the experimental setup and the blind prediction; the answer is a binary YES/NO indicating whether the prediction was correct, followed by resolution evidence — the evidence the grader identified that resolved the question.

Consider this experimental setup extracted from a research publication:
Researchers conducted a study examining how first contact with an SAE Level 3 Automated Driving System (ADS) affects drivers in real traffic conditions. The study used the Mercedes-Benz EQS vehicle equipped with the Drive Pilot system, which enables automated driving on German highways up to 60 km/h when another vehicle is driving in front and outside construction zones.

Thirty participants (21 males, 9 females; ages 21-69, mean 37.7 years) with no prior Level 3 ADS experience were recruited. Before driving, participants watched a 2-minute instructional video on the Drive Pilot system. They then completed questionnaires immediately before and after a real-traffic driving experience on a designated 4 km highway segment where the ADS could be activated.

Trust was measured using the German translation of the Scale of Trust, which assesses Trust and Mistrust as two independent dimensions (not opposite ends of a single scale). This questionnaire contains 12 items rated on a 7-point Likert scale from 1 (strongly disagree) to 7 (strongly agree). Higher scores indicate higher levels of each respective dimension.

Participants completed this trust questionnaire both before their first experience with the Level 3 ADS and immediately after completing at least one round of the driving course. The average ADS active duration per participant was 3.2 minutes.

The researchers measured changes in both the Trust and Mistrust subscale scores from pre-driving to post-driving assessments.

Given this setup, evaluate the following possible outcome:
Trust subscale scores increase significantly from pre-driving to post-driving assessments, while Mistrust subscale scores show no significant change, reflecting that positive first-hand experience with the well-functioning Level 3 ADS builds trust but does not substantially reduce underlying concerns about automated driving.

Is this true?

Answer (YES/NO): NO